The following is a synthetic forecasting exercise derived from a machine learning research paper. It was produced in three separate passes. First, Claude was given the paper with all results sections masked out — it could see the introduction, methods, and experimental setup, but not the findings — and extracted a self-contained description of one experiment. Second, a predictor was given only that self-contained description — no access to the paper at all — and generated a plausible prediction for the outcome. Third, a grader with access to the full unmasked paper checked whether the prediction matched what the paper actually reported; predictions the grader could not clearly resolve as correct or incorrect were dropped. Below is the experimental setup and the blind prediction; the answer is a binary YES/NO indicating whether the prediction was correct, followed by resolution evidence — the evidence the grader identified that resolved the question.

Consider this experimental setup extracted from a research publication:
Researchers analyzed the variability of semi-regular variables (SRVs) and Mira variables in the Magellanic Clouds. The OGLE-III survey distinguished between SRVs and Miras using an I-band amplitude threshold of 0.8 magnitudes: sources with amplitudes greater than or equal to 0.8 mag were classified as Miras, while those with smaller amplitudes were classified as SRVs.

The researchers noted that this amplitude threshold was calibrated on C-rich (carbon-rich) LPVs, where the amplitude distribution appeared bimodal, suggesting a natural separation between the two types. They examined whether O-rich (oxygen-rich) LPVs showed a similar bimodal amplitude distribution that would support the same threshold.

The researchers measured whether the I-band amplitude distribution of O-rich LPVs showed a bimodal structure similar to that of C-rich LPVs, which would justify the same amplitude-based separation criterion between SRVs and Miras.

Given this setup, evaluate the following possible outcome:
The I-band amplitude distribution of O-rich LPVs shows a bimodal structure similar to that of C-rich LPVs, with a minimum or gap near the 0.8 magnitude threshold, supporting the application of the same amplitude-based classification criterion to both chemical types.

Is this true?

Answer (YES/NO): NO